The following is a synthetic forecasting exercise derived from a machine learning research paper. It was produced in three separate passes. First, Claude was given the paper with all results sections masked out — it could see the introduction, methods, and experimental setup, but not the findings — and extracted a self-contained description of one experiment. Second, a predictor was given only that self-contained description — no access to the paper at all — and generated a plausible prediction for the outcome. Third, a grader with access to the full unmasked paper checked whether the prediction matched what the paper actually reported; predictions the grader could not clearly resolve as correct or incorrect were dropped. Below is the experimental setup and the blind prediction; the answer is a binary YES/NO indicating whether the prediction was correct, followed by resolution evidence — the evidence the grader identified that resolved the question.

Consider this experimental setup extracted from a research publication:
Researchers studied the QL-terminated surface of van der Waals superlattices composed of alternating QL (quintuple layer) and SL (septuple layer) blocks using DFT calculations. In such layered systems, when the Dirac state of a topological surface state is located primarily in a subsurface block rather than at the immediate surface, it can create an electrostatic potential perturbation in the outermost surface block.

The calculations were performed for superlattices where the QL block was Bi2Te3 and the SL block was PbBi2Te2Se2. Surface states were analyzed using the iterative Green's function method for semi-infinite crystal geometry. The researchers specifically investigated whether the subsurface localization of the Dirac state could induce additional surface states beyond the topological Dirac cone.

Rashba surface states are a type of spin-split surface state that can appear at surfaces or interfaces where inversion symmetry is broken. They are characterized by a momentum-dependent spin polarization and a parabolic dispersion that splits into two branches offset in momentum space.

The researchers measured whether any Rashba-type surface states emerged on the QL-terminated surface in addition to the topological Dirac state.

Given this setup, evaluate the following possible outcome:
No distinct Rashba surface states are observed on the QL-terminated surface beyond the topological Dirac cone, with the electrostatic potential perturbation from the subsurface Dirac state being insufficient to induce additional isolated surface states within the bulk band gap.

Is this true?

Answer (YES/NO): NO